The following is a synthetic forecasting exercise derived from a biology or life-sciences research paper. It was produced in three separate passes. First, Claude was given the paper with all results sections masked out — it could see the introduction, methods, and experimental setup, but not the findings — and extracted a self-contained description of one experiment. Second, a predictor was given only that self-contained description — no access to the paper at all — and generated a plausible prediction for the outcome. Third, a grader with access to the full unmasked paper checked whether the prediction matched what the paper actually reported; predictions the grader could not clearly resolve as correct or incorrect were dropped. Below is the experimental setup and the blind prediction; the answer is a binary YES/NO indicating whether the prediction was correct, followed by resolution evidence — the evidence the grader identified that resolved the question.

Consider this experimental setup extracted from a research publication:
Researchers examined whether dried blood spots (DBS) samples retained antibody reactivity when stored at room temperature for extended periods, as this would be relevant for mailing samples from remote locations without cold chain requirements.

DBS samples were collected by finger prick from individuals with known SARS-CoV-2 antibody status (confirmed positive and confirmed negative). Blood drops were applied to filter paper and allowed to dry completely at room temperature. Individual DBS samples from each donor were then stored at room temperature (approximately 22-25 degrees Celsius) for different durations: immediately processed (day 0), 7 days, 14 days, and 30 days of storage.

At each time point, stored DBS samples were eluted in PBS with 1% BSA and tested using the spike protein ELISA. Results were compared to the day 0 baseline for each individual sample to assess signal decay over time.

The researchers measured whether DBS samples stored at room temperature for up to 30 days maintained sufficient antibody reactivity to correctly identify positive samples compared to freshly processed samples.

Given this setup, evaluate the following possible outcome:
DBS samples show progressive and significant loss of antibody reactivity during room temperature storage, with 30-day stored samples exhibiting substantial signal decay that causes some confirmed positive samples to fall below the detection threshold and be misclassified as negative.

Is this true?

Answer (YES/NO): NO